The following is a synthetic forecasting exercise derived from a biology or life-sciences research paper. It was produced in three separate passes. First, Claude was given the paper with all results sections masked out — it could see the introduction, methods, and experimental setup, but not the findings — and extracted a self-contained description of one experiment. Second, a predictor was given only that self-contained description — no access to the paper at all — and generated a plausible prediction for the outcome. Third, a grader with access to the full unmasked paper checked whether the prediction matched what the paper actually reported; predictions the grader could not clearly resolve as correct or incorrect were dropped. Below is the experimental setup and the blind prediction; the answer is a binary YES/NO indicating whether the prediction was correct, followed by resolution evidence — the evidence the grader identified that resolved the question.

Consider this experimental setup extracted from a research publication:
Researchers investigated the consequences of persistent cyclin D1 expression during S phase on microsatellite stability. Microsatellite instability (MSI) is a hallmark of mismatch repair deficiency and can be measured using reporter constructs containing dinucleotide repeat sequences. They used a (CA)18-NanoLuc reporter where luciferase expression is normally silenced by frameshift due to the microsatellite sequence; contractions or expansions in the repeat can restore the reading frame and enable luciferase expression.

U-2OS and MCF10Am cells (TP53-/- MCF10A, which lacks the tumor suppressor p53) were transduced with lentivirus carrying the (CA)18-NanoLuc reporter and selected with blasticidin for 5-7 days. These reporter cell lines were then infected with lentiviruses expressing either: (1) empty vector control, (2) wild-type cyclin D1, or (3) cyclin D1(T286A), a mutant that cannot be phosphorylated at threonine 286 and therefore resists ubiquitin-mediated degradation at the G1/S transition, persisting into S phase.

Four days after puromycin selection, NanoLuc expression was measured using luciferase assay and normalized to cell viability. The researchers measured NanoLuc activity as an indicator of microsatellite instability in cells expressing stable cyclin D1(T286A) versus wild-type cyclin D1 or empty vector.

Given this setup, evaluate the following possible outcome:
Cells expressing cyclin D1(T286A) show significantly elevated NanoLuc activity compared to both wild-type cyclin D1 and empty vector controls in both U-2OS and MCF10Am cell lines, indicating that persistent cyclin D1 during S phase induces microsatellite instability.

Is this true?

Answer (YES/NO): YES